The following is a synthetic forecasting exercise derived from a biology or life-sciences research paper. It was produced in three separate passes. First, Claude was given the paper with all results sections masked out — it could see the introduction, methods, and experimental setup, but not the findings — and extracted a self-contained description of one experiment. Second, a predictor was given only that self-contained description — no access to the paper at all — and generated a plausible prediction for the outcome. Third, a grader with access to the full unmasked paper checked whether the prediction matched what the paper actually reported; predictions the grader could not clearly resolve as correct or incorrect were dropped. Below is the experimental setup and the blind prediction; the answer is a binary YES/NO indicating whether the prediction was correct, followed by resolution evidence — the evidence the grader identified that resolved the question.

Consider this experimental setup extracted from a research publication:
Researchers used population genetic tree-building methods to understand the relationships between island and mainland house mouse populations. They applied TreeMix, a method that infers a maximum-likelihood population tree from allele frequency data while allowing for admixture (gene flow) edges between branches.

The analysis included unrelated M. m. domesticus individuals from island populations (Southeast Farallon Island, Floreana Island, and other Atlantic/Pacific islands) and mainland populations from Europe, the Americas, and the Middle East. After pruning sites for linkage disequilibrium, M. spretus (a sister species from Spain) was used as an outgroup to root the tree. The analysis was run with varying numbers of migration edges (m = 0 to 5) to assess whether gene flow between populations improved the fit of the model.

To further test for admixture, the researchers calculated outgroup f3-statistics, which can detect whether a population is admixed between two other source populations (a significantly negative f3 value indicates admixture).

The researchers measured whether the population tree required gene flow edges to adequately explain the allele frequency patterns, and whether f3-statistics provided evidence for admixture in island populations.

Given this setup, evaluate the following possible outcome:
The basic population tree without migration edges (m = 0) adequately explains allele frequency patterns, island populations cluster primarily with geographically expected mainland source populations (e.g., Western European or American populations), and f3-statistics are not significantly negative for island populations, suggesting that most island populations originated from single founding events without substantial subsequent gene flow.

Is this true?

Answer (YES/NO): NO